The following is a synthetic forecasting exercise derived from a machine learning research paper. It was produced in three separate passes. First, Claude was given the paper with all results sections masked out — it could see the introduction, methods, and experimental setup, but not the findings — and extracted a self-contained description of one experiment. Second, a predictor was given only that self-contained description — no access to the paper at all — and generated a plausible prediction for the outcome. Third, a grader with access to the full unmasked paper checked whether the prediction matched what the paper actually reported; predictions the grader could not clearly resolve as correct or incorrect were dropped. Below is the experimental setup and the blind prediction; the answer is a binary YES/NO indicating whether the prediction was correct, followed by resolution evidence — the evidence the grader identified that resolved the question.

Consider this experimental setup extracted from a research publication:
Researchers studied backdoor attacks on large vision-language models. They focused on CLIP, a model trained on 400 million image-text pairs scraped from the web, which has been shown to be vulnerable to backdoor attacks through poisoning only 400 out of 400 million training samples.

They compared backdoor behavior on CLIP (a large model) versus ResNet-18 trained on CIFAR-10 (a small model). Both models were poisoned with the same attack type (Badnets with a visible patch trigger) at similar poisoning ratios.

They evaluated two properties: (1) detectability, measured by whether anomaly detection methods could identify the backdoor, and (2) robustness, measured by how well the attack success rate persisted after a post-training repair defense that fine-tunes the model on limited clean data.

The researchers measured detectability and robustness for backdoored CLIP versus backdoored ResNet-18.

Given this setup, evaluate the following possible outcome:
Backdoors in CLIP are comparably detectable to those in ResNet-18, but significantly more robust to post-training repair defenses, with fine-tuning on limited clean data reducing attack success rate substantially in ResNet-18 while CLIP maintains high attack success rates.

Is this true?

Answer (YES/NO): NO